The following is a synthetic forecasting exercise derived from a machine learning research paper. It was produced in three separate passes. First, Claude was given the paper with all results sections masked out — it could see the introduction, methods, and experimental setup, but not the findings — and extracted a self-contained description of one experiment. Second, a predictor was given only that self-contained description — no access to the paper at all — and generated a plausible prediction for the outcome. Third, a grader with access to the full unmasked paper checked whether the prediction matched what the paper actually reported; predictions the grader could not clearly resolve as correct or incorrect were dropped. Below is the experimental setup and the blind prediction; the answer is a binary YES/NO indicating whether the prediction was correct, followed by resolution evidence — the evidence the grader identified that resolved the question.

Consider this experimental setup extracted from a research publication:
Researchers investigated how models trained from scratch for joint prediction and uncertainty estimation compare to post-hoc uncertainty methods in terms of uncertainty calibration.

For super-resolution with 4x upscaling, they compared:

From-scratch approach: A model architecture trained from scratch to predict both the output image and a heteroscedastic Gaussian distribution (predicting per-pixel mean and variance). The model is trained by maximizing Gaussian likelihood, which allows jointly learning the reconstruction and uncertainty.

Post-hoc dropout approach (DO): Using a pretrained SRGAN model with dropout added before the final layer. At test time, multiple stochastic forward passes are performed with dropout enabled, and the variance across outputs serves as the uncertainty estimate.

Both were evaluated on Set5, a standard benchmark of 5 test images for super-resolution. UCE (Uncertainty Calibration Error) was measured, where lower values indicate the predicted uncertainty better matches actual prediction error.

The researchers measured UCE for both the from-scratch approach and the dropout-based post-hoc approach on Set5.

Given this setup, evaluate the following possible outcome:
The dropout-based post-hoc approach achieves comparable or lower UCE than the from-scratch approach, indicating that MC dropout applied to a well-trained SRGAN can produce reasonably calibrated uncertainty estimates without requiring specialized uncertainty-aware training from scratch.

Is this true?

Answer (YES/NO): NO